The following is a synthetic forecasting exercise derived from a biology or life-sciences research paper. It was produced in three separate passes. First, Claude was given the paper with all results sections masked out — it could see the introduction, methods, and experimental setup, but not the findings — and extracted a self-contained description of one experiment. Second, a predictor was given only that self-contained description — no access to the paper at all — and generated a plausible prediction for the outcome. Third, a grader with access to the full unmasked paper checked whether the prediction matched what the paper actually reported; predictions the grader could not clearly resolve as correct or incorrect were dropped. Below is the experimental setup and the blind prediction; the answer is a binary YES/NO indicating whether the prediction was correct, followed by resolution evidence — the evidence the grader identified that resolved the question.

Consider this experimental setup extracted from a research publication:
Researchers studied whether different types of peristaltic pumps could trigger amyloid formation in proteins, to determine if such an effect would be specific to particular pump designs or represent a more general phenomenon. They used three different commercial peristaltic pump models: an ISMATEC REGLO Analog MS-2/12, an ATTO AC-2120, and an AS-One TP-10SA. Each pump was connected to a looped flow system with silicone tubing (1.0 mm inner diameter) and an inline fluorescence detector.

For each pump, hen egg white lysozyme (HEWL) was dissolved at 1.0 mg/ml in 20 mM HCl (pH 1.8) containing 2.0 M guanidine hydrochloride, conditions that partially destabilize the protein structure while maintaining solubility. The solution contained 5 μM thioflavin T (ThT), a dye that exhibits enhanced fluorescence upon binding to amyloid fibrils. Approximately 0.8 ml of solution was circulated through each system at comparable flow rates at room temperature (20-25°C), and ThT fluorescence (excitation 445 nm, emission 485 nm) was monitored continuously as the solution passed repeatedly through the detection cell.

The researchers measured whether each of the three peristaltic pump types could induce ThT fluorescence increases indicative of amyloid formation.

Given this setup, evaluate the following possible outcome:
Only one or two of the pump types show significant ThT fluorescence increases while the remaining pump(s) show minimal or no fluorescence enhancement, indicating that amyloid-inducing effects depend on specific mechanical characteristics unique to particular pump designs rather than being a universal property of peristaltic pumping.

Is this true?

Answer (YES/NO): NO